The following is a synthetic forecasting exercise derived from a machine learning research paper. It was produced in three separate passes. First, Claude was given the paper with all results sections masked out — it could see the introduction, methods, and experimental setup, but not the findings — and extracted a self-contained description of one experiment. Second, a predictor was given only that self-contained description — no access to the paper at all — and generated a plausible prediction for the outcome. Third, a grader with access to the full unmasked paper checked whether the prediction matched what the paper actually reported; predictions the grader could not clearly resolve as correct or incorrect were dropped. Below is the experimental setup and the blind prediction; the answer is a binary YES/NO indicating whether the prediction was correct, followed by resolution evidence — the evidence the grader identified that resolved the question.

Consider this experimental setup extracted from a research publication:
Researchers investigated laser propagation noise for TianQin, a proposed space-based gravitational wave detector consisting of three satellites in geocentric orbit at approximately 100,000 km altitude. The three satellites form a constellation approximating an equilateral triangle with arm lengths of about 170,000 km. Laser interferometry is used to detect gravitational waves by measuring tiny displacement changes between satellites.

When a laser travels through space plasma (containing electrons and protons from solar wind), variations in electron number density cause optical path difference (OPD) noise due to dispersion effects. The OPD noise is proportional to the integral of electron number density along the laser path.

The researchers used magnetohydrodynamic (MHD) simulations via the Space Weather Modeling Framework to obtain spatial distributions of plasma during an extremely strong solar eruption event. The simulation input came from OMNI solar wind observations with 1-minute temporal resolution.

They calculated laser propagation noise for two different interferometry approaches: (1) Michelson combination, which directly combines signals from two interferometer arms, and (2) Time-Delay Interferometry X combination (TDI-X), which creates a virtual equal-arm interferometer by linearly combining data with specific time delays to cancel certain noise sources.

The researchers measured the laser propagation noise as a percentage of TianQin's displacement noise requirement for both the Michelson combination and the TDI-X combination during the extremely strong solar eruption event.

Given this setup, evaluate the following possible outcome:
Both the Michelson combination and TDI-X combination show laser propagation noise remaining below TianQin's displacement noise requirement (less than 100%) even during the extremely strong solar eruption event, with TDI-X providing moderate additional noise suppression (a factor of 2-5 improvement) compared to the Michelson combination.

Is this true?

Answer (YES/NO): YES